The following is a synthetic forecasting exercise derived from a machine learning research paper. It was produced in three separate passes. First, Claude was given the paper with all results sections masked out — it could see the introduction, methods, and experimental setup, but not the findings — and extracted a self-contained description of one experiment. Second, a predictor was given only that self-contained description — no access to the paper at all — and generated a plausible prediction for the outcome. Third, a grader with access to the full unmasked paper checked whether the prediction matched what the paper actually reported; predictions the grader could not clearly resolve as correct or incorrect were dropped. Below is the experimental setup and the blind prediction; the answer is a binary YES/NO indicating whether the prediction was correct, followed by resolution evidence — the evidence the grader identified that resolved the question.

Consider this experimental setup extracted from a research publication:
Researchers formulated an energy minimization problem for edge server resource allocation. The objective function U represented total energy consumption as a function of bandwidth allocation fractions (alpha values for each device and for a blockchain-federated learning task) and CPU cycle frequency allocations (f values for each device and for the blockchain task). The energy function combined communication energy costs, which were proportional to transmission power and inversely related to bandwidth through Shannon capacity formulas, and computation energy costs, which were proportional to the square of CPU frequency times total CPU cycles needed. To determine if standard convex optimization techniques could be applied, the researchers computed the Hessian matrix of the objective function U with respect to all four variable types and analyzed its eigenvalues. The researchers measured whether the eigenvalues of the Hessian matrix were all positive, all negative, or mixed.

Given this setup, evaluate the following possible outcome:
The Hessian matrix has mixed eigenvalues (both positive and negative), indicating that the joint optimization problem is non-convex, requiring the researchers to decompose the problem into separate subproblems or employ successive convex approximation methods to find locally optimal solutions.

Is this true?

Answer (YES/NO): NO